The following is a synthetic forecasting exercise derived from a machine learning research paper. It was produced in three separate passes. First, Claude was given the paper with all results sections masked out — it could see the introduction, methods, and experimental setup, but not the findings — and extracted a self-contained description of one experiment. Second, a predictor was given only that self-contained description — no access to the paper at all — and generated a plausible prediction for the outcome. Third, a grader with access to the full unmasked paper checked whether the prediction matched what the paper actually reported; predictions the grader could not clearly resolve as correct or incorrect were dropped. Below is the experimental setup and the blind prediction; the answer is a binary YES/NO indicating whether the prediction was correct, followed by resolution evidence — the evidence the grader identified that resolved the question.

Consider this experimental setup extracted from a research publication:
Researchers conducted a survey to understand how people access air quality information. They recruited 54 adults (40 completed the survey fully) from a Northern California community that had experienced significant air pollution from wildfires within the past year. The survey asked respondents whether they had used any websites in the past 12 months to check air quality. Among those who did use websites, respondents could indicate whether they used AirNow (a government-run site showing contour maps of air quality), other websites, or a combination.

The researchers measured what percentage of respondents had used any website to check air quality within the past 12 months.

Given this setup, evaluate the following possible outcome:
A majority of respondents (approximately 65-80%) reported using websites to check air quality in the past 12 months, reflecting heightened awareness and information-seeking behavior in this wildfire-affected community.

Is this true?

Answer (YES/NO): YES